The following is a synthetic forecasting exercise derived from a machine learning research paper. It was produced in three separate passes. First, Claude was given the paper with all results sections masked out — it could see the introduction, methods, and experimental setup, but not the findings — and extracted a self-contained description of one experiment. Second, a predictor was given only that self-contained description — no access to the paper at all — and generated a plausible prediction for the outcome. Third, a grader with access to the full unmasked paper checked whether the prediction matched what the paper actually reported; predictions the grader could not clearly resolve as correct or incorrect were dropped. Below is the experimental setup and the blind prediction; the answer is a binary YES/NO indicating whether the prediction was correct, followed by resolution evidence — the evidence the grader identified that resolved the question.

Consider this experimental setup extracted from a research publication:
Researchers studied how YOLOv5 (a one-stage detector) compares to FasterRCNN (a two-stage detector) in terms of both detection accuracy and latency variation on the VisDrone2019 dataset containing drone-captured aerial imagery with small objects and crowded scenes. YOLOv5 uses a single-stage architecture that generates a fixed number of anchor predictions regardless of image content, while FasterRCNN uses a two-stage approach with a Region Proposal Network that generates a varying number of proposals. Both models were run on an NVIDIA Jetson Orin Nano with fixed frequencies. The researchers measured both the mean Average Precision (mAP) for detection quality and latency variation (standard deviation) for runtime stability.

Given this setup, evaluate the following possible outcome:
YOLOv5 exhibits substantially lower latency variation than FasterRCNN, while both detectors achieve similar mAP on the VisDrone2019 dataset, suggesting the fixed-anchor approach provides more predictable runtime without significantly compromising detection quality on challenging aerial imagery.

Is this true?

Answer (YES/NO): NO